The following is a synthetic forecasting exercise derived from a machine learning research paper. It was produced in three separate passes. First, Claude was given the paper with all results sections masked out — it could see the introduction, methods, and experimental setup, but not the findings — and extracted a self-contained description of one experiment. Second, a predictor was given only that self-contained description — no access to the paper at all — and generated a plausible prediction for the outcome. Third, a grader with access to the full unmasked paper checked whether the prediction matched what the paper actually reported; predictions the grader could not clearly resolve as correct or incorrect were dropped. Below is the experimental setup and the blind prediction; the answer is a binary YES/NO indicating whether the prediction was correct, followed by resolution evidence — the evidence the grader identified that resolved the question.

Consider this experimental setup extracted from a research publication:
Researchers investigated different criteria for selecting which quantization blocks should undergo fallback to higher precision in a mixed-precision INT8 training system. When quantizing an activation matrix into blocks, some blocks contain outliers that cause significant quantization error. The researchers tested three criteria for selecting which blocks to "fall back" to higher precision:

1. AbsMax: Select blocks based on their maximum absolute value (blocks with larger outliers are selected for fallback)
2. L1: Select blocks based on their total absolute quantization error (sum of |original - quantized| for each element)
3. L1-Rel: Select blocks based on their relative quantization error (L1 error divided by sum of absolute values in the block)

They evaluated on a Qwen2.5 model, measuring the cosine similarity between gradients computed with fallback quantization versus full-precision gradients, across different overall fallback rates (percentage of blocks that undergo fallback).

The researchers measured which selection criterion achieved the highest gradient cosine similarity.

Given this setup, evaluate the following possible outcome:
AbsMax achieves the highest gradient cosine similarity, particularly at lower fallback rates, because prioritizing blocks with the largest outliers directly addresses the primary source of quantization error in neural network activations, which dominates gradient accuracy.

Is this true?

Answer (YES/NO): NO